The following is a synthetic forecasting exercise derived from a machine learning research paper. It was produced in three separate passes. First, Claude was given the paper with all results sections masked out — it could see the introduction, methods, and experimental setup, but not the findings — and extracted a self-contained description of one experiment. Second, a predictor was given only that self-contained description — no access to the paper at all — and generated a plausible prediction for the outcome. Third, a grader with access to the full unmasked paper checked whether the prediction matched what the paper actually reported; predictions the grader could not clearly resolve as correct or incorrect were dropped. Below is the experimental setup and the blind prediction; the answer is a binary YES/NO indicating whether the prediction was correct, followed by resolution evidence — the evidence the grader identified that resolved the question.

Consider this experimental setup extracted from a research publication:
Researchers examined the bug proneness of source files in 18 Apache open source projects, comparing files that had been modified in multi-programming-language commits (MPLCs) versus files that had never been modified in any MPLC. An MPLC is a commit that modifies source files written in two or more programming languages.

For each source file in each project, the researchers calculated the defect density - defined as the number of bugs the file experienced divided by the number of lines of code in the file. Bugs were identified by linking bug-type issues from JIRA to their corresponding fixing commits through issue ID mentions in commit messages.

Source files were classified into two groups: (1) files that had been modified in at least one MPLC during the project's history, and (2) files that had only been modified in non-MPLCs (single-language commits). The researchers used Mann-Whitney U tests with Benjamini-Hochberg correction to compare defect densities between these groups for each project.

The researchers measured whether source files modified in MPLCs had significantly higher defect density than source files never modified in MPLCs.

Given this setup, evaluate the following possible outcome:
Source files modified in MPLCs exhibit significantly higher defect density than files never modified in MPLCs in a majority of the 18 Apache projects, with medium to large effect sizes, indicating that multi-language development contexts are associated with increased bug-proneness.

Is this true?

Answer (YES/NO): NO